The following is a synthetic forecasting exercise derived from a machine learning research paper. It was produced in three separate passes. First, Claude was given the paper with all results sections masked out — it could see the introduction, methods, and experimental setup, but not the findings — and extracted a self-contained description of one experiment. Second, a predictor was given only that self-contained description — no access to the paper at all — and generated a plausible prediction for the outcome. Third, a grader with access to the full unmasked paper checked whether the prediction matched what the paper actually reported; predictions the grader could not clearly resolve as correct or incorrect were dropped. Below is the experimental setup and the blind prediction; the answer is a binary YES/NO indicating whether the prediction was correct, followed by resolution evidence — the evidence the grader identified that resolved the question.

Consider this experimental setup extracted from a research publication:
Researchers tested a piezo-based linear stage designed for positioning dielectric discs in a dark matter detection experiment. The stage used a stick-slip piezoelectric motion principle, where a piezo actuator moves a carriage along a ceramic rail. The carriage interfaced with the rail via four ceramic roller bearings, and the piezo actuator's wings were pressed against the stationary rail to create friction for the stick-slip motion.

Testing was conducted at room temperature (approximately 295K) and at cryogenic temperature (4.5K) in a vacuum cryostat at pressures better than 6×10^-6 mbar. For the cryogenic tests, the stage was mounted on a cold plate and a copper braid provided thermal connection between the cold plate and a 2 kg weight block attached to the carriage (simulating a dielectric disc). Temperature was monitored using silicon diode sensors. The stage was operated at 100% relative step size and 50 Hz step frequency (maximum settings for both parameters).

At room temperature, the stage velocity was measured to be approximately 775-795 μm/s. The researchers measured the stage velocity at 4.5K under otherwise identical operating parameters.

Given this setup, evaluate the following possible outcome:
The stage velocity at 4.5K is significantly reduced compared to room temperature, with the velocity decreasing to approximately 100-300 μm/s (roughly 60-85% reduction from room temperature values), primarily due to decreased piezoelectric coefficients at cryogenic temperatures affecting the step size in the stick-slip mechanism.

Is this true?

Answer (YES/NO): NO